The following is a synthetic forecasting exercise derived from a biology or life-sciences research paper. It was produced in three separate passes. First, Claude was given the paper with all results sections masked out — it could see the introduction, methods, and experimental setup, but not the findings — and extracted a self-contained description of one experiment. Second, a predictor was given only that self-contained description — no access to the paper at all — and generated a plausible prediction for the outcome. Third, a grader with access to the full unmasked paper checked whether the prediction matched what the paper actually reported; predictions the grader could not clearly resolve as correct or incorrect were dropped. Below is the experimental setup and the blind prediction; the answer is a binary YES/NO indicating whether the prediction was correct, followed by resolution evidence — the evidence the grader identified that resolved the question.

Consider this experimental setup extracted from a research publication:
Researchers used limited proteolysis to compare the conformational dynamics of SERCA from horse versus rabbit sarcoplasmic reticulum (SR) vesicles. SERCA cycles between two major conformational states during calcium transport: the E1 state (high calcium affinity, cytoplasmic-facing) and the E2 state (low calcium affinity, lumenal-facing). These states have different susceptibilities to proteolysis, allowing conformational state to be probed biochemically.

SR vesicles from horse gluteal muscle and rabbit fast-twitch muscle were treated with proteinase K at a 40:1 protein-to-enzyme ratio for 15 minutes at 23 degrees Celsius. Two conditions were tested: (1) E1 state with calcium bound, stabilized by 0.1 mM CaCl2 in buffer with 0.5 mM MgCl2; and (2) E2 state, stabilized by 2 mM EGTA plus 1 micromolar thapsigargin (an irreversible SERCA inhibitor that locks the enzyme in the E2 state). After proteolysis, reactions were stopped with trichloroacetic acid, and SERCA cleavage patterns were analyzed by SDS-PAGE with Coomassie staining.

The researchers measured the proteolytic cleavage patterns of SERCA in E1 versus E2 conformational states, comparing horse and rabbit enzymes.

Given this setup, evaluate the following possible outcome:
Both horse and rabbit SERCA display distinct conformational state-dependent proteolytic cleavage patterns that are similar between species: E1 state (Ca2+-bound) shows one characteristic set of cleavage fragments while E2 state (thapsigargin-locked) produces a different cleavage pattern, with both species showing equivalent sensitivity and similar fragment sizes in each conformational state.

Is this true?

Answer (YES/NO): YES